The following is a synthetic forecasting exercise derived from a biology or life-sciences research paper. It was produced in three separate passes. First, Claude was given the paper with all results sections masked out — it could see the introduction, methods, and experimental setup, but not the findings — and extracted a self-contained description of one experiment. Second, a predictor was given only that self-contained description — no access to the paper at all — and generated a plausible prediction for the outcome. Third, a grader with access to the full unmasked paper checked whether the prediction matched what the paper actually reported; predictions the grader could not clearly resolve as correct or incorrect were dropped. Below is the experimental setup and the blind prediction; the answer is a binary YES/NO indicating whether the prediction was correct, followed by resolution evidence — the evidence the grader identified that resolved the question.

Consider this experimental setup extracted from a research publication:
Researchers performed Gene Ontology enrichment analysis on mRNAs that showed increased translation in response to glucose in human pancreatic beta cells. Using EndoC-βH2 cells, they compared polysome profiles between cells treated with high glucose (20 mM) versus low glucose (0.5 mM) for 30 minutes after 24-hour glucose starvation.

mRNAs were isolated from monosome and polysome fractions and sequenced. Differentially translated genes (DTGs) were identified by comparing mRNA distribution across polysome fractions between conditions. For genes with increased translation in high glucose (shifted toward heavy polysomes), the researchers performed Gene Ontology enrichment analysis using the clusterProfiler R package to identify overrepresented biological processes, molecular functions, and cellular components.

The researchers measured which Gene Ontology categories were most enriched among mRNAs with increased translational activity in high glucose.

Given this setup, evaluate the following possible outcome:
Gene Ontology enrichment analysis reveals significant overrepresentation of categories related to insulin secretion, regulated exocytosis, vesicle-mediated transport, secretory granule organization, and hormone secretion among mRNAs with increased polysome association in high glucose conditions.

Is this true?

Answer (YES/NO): NO